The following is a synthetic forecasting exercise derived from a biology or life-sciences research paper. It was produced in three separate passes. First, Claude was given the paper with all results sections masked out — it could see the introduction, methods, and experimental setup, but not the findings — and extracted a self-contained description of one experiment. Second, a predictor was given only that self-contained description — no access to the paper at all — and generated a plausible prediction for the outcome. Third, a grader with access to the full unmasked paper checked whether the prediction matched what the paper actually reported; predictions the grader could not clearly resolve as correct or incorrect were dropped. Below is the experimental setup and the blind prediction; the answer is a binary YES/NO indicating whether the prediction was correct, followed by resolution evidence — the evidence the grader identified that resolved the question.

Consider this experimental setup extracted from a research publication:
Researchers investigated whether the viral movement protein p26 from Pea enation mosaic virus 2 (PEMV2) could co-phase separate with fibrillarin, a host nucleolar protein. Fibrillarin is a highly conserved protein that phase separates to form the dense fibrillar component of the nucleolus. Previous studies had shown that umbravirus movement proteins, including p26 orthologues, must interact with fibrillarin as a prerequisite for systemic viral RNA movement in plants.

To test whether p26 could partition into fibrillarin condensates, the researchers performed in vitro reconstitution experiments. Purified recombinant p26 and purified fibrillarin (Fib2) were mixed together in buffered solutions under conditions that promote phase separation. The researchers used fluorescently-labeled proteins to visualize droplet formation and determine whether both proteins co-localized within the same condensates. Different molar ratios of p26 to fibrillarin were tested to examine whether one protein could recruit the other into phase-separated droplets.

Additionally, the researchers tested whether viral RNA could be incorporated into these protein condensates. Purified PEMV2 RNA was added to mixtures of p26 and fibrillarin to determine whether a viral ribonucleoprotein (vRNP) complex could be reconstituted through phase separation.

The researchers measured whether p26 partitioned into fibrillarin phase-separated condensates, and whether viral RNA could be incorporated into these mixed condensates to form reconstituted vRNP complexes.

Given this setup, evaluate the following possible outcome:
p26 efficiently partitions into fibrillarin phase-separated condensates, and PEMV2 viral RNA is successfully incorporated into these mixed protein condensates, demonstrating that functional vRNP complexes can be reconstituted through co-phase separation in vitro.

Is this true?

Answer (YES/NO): YES